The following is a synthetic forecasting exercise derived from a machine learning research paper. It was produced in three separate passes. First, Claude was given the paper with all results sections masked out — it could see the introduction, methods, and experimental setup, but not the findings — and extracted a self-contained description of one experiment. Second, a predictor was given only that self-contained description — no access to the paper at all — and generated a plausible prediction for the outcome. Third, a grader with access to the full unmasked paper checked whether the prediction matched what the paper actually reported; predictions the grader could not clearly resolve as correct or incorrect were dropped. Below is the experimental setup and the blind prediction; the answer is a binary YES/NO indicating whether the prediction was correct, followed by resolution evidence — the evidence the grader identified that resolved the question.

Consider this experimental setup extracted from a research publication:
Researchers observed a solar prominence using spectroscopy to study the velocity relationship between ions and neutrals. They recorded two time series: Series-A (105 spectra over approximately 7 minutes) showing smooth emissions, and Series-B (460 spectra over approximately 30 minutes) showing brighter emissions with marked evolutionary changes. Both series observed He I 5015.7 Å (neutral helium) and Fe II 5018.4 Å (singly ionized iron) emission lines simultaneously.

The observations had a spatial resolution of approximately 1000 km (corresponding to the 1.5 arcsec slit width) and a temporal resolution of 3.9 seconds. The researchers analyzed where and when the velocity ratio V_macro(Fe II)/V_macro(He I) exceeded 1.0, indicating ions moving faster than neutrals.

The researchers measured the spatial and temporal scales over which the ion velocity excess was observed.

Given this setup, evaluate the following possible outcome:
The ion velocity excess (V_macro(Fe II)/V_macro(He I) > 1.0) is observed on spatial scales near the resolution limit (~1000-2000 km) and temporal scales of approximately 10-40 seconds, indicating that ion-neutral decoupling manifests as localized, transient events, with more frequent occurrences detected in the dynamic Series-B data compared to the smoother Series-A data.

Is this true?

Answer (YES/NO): NO